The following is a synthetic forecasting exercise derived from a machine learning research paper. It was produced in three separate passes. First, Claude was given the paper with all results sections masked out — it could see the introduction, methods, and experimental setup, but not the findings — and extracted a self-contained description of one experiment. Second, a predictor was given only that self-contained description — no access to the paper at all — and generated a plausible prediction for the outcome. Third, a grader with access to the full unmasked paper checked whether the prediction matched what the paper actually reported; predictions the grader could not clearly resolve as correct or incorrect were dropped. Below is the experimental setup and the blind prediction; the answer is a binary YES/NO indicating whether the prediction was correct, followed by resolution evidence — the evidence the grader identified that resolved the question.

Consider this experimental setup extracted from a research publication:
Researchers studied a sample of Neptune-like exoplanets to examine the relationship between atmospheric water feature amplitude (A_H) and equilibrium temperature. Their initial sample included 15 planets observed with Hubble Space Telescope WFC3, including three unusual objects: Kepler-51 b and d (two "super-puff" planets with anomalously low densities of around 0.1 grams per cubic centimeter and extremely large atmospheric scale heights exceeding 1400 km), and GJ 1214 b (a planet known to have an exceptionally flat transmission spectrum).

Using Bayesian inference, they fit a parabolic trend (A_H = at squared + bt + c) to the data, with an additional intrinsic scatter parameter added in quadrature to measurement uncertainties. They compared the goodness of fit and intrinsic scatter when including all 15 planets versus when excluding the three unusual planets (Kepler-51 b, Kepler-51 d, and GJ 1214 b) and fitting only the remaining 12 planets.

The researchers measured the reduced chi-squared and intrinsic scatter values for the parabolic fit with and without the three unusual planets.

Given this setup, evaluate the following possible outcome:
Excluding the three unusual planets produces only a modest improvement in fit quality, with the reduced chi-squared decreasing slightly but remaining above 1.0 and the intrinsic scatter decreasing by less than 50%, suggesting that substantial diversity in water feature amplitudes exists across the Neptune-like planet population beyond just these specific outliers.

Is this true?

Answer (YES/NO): NO